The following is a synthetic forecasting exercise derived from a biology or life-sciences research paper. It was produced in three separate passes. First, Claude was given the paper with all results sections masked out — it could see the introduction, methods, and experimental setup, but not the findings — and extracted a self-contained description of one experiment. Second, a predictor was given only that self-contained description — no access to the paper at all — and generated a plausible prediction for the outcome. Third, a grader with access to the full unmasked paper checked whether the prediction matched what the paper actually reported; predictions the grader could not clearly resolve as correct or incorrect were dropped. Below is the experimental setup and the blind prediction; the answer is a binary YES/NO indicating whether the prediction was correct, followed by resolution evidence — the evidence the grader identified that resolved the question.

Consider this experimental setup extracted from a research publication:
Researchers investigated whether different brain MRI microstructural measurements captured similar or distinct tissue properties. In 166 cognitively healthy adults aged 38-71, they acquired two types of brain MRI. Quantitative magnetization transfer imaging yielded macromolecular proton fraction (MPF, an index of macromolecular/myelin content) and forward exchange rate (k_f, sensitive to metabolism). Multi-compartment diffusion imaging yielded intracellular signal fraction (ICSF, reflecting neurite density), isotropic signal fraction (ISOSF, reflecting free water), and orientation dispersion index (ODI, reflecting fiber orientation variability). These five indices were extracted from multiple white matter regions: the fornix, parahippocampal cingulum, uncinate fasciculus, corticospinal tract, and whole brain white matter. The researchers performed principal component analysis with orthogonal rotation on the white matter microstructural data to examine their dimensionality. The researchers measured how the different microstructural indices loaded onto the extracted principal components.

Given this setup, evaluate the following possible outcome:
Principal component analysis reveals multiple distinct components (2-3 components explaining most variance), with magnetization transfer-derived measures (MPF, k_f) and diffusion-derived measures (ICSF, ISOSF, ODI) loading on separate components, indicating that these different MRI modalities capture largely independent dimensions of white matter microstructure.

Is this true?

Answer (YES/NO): NO